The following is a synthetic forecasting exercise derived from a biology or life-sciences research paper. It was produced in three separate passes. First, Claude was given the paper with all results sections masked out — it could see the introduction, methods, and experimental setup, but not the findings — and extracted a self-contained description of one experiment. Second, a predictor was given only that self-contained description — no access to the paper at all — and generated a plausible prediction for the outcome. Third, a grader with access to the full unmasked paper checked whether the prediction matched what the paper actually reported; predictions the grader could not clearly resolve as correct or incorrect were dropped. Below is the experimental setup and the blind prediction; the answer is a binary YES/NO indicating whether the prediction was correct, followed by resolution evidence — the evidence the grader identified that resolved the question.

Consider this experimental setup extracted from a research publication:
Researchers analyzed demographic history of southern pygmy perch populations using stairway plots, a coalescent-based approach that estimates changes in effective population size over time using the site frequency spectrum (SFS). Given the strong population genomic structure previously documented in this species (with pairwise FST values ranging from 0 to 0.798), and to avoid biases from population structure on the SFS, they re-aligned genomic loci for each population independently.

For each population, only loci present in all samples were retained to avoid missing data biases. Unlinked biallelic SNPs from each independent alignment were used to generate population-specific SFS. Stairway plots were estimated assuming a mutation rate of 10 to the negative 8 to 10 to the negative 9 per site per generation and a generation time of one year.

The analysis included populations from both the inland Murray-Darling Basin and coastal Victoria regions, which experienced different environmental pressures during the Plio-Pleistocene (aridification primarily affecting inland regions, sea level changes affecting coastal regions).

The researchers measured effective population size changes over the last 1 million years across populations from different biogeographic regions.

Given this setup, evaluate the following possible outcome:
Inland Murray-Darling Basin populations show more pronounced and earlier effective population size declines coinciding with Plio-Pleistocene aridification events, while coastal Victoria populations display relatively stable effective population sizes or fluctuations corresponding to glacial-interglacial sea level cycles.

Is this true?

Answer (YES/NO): NO